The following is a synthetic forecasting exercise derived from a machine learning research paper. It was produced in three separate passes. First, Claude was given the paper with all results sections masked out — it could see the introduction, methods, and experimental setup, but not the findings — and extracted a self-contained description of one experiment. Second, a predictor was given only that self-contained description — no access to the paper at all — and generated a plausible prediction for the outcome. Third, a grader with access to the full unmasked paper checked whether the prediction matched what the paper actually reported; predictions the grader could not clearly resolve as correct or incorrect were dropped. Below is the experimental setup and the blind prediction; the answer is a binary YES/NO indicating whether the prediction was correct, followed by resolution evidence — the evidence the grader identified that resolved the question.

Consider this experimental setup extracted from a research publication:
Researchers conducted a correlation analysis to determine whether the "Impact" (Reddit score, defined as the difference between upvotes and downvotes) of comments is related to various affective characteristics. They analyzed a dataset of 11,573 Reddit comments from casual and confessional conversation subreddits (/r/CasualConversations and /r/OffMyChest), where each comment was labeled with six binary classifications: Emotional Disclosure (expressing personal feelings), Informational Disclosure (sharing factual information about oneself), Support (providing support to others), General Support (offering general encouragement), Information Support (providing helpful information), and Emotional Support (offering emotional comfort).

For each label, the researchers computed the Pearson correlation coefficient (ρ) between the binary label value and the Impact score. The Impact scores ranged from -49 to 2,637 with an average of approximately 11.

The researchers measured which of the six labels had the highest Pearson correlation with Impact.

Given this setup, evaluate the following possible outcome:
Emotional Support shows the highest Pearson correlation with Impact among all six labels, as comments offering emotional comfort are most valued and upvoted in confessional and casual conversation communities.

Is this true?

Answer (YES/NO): NO